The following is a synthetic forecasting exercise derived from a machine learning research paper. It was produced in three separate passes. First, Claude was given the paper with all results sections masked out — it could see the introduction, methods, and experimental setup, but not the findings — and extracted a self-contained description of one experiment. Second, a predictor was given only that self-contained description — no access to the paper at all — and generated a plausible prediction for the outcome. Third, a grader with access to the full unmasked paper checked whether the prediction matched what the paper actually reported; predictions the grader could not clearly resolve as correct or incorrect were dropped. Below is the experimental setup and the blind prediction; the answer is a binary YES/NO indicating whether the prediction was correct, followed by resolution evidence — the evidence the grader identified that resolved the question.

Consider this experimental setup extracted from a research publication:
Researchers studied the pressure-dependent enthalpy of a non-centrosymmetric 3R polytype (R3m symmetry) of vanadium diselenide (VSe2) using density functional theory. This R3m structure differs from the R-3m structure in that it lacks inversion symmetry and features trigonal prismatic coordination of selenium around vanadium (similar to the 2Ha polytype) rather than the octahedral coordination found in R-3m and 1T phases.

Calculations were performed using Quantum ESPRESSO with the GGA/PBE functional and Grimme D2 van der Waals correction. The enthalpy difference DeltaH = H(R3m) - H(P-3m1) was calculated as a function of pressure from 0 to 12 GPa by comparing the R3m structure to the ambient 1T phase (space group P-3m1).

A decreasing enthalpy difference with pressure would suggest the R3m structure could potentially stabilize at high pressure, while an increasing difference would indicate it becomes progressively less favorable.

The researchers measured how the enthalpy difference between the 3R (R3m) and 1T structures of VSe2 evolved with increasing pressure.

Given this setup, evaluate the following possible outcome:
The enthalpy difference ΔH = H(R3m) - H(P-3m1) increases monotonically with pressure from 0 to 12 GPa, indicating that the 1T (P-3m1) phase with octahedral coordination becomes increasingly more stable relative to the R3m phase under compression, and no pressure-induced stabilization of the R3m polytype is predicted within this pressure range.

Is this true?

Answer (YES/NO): YES